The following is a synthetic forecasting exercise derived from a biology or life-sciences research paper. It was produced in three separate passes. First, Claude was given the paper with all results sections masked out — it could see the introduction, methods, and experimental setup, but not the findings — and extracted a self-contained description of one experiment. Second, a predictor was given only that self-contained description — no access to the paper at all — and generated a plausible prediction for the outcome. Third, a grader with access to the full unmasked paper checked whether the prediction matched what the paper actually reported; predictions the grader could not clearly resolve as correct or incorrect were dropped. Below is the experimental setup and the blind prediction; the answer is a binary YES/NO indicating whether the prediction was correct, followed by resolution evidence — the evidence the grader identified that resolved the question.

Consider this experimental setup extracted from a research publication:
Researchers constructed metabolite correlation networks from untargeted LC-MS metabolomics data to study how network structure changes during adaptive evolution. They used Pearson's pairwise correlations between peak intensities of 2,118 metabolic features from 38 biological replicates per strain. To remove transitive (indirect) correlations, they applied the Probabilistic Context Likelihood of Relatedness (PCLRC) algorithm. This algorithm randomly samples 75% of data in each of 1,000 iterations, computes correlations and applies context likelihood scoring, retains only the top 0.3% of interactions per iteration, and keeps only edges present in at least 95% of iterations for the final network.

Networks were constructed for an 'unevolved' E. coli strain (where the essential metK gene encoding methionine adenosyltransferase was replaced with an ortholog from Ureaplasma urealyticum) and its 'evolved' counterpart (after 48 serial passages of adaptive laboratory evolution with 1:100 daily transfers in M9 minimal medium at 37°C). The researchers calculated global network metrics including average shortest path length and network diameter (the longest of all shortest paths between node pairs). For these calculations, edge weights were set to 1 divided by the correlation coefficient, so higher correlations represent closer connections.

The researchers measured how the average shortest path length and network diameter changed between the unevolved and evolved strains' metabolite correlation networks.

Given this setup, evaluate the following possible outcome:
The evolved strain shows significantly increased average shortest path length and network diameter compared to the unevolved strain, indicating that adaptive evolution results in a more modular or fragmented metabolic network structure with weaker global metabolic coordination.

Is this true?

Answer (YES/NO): NO